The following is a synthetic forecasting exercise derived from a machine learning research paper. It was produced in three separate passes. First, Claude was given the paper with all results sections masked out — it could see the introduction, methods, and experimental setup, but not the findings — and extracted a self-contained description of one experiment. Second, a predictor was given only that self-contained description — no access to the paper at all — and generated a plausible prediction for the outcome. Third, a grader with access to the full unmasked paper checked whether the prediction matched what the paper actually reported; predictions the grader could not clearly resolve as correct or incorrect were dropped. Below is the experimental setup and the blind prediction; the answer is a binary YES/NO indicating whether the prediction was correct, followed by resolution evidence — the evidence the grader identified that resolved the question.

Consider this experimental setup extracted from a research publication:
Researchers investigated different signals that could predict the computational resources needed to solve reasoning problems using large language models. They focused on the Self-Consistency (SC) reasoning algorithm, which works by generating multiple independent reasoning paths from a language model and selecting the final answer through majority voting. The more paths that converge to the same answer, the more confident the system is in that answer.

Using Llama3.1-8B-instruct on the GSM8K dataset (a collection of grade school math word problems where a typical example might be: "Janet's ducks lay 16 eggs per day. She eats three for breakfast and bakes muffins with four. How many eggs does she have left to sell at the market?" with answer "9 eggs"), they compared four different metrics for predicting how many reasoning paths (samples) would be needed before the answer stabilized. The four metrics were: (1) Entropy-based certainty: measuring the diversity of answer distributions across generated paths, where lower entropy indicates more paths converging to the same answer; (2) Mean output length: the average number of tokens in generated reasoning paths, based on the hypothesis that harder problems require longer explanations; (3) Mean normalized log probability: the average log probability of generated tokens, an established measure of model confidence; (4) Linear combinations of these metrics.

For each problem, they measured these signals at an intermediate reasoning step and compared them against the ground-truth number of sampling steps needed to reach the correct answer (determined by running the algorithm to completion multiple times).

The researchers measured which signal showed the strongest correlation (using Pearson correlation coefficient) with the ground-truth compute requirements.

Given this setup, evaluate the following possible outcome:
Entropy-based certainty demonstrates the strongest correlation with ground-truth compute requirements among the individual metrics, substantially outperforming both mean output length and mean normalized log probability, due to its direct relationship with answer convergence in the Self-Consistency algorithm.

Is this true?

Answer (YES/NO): YES